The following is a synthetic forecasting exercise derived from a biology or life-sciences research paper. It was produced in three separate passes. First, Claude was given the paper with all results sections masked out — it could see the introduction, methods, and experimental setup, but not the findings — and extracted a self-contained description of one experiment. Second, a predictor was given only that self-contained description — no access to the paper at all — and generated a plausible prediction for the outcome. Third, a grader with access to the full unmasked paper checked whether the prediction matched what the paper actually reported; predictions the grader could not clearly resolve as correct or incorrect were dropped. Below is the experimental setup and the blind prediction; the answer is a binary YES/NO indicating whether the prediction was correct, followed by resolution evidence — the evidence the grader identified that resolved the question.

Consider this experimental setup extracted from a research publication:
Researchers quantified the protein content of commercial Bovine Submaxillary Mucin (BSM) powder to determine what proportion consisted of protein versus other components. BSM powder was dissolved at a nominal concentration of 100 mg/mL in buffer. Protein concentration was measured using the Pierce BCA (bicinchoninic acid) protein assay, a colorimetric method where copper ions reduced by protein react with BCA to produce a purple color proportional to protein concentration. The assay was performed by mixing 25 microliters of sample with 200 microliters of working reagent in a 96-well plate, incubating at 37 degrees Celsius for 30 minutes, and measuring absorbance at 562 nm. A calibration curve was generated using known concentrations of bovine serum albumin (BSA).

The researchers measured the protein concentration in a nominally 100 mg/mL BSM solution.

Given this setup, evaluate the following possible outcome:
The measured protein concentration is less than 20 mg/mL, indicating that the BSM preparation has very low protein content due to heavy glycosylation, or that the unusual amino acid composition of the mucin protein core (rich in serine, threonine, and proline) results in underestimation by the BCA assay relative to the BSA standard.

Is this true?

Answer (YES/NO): NO